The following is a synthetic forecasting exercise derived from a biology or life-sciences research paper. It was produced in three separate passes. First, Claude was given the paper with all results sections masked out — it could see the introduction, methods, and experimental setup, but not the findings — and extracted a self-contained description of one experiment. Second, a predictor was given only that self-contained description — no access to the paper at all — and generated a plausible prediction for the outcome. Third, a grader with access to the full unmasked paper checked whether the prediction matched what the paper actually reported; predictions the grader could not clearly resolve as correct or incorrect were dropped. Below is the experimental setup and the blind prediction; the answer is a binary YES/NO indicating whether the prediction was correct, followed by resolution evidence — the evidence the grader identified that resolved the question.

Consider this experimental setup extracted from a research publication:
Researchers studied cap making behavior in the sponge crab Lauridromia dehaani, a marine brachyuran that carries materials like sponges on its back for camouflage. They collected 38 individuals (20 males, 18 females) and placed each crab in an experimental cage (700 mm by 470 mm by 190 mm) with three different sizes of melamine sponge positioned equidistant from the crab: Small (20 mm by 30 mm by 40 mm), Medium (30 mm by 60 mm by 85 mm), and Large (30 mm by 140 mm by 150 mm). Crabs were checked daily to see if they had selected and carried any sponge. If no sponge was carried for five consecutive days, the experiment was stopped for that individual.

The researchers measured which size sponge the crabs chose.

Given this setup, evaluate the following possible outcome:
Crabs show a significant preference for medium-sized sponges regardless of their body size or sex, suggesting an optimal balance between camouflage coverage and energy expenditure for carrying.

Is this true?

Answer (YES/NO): NO